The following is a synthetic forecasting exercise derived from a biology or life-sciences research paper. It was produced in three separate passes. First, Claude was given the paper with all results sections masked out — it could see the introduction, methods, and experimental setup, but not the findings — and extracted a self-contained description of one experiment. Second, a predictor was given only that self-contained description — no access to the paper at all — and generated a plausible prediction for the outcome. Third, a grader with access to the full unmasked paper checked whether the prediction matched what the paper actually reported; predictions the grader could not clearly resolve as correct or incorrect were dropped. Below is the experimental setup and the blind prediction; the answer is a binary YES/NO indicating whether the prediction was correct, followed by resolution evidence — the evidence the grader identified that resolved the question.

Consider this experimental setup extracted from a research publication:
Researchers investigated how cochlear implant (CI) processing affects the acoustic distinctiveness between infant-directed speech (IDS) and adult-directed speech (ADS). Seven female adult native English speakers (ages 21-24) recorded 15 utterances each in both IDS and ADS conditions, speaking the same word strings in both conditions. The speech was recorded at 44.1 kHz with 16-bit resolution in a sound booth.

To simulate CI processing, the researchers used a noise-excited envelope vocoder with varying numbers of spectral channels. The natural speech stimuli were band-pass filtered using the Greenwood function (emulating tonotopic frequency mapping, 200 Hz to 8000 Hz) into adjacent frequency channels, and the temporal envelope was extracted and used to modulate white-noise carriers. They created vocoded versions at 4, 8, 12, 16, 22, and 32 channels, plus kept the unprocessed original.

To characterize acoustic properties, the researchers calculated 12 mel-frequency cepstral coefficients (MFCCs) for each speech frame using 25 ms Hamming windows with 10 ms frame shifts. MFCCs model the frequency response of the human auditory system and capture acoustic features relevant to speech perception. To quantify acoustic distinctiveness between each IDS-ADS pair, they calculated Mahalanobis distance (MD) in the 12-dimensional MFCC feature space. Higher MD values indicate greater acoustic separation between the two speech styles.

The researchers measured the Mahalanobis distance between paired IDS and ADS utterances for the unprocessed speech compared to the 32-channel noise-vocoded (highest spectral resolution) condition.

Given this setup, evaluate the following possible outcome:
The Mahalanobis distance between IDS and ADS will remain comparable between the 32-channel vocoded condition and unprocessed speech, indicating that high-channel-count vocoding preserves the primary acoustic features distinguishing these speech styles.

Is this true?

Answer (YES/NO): NO